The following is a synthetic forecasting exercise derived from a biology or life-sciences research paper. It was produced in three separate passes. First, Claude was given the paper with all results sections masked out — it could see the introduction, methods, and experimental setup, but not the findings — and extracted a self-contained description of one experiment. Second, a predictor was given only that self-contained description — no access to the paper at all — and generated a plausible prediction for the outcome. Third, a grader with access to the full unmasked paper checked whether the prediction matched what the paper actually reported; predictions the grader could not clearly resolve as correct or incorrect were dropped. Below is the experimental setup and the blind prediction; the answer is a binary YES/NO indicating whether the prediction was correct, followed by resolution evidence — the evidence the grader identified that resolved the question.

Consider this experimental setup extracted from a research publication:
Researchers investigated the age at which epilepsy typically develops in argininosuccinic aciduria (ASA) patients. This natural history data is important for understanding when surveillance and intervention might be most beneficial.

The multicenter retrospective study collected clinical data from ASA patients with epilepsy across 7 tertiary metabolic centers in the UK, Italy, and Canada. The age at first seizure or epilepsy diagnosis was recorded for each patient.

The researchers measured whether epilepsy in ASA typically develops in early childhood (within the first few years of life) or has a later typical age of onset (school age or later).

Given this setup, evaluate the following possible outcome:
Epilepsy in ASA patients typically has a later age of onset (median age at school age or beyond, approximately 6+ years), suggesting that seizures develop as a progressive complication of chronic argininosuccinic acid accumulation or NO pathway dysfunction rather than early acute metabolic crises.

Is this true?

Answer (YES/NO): NO